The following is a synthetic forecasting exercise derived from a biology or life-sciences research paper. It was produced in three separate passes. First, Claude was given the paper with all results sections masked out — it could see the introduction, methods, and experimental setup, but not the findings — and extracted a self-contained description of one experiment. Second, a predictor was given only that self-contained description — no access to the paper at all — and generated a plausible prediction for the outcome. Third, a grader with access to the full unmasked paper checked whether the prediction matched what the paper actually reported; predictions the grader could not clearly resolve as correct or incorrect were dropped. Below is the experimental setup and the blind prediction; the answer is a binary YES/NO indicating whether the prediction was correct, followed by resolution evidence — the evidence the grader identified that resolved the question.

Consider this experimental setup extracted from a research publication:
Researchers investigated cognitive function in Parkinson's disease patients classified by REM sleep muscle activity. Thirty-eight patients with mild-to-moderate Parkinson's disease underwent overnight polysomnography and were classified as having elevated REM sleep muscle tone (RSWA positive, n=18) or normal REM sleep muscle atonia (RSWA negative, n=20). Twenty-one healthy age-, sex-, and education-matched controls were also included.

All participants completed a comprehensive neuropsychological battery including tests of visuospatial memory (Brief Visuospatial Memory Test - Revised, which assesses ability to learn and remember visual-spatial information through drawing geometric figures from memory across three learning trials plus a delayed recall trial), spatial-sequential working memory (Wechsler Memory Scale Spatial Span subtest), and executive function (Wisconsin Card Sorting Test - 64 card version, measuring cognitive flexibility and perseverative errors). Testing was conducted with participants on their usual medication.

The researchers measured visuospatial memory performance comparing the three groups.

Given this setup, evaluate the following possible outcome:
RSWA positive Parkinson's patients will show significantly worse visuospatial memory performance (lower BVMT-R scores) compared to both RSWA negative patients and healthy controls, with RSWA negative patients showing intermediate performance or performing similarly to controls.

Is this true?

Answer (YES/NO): NO